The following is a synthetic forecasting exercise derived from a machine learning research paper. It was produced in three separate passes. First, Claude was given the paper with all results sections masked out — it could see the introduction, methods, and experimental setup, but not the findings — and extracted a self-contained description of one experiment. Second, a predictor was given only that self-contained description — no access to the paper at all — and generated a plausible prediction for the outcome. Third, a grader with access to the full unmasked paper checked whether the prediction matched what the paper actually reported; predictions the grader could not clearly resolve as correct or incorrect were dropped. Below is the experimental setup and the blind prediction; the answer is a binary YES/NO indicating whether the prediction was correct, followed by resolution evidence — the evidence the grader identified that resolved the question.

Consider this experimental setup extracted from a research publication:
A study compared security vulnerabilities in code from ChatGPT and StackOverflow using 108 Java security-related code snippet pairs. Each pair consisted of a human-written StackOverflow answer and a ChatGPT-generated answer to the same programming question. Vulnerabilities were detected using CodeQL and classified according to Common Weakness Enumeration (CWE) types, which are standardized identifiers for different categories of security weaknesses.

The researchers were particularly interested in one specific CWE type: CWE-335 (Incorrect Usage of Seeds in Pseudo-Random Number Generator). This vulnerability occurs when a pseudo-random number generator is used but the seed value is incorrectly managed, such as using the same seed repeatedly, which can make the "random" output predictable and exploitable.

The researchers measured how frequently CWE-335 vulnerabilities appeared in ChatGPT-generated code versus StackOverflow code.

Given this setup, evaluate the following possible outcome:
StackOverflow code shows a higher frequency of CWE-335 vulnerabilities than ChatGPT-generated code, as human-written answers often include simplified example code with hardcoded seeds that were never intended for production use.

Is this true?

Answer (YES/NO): YES